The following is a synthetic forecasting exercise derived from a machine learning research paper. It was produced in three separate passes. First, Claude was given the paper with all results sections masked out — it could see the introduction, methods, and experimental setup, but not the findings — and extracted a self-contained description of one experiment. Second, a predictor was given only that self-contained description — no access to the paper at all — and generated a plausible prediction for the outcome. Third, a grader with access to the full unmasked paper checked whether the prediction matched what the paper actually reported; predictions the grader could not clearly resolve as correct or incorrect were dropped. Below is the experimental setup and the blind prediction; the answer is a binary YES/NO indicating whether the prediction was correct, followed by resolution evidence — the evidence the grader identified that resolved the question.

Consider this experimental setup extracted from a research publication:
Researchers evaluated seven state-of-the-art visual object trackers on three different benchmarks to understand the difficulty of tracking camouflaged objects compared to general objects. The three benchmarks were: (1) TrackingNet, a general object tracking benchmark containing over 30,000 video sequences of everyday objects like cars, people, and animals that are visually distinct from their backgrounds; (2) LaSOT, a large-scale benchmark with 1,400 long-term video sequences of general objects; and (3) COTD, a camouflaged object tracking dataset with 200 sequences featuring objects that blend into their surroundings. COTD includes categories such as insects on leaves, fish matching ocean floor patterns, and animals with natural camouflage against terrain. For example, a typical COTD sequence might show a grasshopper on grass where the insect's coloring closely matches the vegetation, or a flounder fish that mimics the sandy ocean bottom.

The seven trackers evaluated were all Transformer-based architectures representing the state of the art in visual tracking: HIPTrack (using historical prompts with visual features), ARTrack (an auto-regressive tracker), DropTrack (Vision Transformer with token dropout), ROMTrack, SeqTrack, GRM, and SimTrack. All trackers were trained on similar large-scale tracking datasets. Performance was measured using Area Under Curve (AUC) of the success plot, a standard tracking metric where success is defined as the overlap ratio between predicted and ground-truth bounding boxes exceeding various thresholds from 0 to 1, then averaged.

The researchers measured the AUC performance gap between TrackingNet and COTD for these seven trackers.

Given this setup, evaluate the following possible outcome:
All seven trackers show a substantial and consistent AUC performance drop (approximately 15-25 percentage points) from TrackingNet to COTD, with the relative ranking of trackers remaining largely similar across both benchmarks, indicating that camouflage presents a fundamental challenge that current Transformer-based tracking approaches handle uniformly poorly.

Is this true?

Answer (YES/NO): NO